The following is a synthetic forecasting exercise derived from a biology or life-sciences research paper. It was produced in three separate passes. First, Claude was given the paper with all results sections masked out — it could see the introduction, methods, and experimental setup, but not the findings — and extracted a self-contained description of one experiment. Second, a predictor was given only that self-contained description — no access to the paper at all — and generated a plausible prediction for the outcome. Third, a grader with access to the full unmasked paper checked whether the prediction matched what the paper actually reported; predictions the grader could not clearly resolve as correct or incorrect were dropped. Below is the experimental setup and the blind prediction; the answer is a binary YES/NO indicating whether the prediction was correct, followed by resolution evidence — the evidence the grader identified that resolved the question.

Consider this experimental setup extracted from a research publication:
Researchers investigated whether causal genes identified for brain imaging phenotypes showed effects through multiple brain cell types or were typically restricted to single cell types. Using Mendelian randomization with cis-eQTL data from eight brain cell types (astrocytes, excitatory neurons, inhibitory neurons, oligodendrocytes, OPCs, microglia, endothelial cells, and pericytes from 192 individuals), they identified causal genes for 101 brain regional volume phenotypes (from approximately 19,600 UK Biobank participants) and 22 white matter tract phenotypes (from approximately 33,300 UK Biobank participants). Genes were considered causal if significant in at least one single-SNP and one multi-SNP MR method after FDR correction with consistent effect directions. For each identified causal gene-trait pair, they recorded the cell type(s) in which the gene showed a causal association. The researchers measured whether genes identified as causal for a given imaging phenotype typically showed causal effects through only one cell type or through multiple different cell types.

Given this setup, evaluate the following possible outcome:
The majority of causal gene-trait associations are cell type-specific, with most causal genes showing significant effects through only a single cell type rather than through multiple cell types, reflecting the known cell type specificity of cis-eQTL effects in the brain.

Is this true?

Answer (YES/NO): YES